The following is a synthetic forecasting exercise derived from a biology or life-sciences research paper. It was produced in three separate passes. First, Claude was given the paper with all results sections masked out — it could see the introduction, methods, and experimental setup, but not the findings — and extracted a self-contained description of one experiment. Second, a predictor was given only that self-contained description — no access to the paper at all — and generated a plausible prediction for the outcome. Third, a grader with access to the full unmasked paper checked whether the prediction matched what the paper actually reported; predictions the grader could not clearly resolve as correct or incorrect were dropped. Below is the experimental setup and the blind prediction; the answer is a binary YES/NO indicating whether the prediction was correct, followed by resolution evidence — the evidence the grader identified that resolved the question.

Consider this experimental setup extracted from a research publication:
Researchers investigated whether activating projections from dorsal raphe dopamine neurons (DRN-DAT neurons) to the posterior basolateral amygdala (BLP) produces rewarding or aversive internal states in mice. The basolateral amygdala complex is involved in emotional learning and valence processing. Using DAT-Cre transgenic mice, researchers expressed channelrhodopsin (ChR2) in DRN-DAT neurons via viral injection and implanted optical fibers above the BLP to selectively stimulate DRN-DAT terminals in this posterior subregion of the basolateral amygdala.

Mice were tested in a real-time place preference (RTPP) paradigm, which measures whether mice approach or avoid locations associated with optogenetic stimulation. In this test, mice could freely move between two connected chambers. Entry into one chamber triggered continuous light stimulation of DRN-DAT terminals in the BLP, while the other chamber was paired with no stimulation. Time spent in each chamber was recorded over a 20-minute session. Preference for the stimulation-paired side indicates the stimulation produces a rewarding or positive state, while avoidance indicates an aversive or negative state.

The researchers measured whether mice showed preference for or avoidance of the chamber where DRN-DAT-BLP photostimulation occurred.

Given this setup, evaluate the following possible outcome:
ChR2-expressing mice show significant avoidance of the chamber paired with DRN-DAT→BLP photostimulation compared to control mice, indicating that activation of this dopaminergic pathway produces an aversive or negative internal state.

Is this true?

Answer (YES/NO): YES